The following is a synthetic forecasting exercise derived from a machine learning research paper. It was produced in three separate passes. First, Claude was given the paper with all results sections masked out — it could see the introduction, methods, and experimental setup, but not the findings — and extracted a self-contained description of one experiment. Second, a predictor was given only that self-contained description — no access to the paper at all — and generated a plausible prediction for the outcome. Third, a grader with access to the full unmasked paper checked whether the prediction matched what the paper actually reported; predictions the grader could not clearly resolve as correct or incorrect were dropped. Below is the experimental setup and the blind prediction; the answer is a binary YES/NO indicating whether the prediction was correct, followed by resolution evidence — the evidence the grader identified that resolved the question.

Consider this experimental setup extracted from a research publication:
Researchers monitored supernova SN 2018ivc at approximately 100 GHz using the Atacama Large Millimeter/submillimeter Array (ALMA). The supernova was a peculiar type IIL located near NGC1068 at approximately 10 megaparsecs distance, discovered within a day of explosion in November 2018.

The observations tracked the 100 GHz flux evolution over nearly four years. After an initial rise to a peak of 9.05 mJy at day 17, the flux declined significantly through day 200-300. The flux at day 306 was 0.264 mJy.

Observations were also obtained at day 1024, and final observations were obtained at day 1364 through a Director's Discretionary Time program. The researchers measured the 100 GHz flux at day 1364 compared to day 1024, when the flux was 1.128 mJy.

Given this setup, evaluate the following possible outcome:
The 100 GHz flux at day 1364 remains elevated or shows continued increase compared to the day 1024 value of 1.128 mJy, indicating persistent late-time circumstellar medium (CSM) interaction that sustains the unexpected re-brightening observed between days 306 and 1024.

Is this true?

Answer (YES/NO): NO